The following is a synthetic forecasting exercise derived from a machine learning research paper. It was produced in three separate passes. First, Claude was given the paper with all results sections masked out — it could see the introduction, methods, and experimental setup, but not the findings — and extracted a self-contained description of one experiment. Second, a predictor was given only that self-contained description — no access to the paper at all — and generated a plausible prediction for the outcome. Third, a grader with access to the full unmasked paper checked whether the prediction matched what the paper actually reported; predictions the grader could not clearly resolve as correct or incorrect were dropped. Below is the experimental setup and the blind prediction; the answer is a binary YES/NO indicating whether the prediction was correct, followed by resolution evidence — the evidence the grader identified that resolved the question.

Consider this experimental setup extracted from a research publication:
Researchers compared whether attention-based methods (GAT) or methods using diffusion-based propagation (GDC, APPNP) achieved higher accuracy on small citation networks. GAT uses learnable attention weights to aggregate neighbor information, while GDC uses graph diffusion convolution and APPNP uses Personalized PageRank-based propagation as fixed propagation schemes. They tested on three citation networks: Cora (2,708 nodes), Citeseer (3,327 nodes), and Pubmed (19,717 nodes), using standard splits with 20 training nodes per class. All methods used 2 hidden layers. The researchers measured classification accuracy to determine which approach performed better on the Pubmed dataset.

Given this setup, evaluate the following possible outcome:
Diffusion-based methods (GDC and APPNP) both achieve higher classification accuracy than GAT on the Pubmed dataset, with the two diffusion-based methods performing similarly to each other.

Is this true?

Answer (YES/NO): NO